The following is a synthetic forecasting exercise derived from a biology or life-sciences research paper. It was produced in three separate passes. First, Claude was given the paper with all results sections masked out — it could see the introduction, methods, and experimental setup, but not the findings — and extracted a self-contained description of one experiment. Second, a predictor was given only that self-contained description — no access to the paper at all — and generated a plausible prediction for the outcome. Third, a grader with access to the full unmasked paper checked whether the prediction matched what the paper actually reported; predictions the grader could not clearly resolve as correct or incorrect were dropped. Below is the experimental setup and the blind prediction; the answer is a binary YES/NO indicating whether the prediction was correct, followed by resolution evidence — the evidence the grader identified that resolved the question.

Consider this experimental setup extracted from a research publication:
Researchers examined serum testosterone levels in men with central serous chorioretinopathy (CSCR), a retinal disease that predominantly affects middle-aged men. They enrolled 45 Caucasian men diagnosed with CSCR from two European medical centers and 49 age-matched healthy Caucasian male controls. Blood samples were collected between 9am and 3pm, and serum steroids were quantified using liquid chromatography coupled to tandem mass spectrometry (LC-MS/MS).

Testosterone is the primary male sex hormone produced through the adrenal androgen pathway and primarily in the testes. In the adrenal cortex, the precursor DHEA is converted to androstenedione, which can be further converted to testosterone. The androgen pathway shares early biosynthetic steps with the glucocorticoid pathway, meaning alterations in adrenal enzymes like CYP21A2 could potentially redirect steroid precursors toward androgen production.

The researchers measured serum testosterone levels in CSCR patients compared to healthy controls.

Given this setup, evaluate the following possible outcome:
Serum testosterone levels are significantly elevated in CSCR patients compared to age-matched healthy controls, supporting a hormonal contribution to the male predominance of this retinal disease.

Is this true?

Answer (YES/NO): NO